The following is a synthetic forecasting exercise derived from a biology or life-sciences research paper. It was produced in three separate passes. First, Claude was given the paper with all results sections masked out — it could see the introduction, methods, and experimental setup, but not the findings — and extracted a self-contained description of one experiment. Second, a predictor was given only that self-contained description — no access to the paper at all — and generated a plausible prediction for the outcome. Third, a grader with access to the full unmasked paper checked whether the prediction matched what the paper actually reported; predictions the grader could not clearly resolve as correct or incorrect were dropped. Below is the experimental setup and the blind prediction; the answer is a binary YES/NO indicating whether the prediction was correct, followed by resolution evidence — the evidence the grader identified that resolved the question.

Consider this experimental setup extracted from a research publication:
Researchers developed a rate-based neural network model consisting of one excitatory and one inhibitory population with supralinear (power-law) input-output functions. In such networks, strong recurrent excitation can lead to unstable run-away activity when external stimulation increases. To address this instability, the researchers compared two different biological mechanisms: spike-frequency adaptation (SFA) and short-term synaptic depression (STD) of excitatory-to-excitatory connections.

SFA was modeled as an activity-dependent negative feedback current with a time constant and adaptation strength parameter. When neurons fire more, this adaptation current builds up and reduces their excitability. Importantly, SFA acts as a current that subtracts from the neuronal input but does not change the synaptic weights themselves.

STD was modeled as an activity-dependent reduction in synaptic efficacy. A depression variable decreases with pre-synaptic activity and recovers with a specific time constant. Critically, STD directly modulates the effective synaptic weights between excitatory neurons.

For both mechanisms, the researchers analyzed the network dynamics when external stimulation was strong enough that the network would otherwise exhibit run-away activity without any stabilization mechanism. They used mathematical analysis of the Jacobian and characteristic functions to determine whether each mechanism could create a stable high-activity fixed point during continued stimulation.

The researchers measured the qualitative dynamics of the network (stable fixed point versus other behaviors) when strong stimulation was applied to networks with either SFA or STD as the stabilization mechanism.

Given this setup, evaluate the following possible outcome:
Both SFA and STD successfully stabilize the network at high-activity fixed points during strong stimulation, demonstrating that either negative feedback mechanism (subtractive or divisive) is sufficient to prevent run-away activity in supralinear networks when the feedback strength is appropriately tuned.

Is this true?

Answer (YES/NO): NO